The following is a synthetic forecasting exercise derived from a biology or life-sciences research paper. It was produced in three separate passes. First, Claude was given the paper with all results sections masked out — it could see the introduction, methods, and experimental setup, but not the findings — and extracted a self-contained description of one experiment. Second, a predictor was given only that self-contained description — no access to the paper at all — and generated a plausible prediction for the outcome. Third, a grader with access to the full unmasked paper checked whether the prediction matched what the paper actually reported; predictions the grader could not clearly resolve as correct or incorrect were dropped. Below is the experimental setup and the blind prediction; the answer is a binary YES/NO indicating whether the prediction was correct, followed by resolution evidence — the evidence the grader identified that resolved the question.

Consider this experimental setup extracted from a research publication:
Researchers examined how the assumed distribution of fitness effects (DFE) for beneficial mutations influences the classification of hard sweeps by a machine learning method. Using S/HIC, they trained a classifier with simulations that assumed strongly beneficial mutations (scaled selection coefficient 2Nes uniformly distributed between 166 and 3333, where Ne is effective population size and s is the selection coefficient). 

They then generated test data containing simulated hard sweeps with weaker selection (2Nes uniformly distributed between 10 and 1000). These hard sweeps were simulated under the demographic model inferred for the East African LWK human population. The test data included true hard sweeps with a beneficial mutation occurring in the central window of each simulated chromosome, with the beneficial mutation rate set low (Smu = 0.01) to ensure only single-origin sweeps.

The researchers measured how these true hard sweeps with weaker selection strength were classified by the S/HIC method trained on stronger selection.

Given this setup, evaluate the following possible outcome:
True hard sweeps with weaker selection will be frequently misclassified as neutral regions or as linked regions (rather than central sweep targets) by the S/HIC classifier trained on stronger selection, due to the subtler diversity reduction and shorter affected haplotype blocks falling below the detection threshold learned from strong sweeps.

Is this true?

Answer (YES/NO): NO